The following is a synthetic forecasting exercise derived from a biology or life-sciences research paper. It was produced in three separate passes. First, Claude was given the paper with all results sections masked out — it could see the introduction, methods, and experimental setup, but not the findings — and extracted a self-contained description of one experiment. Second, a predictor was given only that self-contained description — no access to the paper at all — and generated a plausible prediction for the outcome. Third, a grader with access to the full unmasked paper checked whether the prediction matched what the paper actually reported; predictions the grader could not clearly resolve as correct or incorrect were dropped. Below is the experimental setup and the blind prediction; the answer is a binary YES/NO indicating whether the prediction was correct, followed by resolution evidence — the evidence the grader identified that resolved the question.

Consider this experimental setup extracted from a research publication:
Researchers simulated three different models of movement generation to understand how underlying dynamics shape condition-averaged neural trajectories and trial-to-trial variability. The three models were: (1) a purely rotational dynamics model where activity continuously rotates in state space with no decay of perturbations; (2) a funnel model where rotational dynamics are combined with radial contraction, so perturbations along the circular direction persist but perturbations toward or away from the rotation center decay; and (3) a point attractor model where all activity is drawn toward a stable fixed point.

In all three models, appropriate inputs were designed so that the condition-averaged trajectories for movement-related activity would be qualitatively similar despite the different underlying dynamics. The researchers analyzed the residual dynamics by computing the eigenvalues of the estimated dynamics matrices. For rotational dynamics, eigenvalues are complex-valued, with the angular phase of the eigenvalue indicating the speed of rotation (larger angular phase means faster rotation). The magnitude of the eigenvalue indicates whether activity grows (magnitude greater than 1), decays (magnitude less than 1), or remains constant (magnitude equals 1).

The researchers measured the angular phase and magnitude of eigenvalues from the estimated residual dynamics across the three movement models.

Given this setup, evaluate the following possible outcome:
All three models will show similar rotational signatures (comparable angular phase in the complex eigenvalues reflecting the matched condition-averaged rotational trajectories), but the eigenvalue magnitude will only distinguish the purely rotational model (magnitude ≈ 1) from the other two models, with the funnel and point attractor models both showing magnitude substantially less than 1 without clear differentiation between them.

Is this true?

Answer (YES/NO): NO